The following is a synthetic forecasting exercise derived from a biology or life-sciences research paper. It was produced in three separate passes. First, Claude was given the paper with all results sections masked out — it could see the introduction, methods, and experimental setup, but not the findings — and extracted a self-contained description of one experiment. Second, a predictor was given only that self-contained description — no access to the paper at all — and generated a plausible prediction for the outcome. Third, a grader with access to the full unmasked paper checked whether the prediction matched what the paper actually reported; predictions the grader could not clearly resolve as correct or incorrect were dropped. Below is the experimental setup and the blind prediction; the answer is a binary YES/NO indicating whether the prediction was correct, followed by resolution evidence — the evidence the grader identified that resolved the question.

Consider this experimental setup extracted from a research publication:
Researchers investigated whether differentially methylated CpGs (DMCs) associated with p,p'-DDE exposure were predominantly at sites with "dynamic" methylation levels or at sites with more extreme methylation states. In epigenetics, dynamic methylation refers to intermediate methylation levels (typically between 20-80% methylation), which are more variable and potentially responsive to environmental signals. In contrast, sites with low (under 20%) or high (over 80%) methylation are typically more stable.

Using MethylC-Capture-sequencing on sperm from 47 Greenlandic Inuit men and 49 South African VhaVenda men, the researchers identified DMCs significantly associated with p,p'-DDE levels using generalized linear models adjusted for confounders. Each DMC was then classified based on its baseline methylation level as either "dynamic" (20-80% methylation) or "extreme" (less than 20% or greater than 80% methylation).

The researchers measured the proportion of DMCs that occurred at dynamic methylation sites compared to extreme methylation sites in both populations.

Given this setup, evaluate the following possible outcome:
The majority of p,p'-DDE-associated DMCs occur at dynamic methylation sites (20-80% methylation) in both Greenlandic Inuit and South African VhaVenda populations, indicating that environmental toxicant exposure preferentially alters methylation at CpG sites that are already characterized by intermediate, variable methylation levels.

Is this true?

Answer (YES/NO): YES